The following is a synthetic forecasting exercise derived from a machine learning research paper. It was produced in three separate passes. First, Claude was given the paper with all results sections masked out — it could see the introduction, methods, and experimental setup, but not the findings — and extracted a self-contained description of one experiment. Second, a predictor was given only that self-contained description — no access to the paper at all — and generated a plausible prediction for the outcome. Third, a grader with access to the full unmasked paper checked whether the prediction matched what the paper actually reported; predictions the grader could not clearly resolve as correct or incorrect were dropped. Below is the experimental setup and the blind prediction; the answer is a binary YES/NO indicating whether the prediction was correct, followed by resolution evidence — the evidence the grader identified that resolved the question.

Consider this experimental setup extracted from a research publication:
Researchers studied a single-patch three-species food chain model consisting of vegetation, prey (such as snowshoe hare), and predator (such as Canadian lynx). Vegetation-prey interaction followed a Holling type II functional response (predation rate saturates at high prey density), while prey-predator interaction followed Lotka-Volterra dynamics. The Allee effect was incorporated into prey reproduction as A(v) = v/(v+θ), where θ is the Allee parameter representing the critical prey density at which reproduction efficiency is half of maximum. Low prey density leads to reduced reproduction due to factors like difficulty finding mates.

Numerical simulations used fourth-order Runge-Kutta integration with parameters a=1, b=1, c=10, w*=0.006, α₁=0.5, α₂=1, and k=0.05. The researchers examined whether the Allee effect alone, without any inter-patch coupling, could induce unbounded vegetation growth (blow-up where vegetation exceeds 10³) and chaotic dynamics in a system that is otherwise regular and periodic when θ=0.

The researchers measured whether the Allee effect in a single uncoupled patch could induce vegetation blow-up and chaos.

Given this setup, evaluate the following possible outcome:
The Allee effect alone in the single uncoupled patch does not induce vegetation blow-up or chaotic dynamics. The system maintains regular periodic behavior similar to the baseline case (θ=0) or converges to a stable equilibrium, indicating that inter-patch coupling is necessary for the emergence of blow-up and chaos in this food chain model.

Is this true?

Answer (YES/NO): NO